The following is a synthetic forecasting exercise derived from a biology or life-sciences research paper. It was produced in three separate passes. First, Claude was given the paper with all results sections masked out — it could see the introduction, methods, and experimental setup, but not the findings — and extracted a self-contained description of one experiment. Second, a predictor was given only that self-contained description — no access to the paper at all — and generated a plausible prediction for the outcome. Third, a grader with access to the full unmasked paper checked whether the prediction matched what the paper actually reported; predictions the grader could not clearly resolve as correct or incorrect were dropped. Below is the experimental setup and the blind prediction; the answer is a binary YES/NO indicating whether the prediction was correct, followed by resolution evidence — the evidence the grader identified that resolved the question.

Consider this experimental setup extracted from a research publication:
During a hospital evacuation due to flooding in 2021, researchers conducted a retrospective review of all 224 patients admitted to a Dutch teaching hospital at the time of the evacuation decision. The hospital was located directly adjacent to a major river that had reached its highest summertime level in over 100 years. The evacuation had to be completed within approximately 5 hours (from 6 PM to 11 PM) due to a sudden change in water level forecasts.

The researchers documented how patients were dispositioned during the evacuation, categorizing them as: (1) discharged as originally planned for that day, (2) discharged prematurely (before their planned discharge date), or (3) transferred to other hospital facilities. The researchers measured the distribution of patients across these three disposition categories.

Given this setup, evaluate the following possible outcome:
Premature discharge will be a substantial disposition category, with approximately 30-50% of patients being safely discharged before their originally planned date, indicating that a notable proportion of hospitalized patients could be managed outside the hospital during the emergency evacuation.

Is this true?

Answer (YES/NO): NO